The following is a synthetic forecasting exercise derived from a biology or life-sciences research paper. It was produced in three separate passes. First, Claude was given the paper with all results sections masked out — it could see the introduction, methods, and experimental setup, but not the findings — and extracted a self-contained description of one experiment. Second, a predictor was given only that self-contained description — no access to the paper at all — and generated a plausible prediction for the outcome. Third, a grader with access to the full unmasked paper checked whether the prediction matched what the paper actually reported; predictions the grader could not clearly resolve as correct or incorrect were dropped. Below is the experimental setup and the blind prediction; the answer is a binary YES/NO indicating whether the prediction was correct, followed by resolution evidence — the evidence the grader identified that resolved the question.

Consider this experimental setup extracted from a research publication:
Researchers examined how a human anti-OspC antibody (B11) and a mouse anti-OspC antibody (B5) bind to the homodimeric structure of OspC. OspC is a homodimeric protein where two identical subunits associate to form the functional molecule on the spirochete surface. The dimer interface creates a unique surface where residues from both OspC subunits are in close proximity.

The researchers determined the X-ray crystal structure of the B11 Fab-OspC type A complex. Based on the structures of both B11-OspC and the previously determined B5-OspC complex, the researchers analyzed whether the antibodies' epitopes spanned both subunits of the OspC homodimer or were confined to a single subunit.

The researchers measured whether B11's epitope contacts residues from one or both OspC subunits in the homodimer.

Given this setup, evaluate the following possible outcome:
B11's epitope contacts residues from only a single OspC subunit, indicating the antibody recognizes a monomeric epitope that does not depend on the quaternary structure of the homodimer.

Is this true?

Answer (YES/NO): NO